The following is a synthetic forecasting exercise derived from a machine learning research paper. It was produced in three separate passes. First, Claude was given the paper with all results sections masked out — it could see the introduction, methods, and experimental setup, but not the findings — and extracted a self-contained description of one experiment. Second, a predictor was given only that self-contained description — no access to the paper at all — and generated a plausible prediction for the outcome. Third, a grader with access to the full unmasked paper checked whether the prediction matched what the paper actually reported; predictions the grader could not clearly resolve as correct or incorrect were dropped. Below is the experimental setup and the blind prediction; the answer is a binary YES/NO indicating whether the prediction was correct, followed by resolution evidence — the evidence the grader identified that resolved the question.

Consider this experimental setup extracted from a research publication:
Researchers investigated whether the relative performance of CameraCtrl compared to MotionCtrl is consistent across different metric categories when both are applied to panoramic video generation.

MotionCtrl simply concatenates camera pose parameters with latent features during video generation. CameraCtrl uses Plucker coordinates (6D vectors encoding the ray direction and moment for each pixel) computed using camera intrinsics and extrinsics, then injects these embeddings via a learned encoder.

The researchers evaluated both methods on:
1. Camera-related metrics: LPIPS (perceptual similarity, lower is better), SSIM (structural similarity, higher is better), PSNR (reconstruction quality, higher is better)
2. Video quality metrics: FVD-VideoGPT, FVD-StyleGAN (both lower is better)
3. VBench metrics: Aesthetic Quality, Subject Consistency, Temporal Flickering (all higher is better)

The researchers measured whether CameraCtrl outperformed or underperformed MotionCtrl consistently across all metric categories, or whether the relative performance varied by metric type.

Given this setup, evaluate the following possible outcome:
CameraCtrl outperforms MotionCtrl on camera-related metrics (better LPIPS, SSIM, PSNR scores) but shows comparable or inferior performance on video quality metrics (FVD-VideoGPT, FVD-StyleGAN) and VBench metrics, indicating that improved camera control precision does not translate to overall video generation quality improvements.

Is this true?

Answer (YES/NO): NO